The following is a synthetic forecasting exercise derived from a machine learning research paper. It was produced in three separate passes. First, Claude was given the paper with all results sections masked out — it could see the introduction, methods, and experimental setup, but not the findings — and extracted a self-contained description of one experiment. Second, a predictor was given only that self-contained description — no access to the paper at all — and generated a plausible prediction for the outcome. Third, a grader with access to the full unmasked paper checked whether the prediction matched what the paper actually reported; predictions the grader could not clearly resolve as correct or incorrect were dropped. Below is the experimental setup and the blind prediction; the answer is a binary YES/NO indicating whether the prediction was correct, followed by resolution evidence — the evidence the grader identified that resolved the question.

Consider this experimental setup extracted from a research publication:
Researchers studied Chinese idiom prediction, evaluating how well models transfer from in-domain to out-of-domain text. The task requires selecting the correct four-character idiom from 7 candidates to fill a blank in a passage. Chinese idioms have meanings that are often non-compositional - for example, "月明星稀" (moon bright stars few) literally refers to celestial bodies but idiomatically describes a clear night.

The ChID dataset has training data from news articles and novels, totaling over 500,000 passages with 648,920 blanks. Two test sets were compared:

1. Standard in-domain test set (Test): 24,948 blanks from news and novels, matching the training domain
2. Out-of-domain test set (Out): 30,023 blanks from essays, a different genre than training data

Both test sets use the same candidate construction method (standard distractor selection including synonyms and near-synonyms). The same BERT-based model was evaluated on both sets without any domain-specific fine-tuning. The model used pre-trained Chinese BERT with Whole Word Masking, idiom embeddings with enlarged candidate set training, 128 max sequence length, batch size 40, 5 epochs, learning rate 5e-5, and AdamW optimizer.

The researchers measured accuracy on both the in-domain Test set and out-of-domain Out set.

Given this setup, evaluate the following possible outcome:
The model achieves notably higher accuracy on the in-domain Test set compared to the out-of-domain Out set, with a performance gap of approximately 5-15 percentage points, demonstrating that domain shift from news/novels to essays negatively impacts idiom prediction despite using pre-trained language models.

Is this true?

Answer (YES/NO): YES